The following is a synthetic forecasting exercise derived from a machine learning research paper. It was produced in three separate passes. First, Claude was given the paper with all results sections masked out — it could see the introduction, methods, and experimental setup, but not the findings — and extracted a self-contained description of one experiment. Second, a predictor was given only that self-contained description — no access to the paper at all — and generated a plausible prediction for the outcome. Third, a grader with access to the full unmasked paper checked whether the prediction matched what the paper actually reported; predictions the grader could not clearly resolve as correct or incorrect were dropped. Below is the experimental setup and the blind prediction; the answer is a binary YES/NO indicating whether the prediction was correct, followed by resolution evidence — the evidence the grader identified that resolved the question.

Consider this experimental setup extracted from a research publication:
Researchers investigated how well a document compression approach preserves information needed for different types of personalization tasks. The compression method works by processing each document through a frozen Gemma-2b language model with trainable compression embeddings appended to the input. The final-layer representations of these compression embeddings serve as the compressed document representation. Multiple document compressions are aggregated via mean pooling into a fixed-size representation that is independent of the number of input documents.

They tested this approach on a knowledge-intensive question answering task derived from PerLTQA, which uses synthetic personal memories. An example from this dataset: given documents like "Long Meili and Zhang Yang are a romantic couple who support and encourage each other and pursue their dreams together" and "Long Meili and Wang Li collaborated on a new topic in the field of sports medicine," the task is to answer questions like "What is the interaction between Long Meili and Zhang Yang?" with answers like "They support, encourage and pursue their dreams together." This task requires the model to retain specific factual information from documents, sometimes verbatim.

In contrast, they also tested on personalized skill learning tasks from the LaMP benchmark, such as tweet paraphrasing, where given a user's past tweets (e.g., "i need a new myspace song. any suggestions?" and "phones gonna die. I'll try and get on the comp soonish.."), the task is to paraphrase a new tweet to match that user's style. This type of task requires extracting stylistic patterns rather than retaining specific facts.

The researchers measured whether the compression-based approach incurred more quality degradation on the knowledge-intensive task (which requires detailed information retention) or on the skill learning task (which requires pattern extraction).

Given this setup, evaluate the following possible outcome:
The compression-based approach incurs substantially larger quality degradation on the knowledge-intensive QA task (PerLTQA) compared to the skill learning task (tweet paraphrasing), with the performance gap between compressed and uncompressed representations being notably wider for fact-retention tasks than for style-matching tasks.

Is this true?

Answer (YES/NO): YES